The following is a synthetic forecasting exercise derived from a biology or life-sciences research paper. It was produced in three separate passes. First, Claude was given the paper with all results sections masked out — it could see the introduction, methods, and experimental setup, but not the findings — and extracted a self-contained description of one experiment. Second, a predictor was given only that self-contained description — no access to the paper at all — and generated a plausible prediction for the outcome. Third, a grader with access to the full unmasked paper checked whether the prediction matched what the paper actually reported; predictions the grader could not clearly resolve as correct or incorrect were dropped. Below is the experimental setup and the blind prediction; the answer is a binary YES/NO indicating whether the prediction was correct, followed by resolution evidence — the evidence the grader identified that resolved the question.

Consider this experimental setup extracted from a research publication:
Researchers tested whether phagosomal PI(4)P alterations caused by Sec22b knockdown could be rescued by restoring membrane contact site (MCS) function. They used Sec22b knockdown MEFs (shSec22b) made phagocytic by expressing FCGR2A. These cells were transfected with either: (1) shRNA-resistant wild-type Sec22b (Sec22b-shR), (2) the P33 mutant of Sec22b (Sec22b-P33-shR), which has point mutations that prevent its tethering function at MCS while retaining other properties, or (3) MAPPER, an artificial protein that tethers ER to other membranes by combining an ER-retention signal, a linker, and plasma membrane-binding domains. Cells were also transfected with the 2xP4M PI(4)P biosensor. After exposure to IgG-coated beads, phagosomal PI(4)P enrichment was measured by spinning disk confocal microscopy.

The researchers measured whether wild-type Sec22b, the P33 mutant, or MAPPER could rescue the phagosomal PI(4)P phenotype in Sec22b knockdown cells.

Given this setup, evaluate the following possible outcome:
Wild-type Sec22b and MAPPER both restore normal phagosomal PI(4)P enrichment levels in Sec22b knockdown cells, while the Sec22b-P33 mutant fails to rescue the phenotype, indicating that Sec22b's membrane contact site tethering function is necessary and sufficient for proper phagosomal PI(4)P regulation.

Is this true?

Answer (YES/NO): YES